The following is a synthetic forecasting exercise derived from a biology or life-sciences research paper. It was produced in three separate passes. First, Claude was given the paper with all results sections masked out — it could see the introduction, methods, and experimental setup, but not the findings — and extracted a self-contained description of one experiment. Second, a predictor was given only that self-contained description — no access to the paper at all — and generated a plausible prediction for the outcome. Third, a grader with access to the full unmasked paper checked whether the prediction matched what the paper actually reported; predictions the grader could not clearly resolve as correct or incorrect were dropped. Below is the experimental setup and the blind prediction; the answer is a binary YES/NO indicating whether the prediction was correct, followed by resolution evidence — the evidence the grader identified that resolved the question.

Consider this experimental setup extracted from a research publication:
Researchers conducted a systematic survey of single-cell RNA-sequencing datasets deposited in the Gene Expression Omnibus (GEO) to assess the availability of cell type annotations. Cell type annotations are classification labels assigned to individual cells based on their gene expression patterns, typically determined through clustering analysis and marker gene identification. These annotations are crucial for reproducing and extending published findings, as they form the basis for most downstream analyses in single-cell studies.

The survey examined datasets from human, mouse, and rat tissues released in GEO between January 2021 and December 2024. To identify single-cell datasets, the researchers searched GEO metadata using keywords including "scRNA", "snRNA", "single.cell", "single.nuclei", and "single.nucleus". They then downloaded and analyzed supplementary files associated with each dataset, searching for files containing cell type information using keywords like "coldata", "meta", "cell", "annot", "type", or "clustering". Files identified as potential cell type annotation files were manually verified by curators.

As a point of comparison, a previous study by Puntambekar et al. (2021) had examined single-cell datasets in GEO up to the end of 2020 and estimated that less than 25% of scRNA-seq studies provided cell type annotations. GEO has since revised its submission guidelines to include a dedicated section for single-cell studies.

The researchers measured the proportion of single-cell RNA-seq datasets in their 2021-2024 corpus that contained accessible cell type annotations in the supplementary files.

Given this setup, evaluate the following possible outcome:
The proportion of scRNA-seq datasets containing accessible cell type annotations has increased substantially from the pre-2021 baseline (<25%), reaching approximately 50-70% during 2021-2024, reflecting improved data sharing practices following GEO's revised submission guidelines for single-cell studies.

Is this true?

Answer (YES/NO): NO